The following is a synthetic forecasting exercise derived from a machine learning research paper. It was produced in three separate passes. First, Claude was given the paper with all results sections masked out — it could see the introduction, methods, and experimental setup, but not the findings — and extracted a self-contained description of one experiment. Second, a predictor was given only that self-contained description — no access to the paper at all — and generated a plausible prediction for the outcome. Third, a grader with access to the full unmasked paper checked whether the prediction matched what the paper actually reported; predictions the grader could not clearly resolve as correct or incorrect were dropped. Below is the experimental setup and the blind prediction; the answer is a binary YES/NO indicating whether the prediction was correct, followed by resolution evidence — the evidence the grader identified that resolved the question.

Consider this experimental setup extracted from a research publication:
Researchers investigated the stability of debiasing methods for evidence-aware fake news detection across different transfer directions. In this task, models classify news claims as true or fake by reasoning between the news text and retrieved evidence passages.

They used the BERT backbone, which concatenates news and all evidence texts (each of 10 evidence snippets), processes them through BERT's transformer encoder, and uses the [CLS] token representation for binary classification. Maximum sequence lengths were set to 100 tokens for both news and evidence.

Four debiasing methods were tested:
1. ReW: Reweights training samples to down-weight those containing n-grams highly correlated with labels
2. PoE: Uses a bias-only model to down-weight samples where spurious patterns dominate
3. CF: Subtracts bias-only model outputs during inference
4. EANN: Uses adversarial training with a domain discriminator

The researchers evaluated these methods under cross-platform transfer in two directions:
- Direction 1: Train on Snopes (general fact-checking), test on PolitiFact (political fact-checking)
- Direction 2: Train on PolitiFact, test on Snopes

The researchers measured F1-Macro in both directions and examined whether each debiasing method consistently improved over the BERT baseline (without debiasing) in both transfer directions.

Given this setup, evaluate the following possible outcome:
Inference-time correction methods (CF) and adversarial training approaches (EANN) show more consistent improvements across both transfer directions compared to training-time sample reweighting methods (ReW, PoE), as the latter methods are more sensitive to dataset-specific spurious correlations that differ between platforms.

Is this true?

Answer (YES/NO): NO